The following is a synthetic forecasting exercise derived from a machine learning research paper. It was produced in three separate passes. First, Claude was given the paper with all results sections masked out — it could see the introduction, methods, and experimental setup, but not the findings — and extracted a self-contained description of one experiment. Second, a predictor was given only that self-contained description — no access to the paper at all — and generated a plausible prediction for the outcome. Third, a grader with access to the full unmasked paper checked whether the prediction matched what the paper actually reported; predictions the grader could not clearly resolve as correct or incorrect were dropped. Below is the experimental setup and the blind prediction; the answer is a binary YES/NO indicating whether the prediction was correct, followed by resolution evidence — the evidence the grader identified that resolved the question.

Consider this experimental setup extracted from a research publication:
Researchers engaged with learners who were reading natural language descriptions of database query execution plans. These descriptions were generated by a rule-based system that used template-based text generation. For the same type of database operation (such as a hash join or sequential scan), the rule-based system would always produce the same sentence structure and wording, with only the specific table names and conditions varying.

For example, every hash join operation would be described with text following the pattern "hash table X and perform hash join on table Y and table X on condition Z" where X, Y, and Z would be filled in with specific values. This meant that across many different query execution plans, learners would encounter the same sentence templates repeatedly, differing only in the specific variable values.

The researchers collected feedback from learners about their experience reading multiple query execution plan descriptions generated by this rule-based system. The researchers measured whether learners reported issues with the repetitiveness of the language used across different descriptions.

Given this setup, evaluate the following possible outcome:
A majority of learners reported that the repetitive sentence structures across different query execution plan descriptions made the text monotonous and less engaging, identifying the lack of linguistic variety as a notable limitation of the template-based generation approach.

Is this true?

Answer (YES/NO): NO